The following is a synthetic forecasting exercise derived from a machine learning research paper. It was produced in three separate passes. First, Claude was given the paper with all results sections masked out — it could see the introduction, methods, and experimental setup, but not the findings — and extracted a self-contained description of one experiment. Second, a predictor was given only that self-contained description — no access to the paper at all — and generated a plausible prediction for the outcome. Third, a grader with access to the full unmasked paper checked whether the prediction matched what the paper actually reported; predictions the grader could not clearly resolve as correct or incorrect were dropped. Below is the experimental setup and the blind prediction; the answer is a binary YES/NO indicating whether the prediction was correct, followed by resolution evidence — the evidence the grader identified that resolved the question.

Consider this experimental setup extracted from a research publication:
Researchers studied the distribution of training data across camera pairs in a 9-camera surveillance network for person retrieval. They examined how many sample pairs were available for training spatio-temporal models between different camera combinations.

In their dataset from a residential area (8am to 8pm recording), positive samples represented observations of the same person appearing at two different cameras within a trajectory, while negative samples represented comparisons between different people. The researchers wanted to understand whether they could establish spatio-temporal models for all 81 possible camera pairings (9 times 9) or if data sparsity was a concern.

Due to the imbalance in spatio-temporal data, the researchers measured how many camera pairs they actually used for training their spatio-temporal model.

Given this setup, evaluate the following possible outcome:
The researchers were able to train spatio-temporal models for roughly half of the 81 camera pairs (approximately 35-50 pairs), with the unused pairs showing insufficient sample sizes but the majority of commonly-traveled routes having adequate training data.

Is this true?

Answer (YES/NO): NO